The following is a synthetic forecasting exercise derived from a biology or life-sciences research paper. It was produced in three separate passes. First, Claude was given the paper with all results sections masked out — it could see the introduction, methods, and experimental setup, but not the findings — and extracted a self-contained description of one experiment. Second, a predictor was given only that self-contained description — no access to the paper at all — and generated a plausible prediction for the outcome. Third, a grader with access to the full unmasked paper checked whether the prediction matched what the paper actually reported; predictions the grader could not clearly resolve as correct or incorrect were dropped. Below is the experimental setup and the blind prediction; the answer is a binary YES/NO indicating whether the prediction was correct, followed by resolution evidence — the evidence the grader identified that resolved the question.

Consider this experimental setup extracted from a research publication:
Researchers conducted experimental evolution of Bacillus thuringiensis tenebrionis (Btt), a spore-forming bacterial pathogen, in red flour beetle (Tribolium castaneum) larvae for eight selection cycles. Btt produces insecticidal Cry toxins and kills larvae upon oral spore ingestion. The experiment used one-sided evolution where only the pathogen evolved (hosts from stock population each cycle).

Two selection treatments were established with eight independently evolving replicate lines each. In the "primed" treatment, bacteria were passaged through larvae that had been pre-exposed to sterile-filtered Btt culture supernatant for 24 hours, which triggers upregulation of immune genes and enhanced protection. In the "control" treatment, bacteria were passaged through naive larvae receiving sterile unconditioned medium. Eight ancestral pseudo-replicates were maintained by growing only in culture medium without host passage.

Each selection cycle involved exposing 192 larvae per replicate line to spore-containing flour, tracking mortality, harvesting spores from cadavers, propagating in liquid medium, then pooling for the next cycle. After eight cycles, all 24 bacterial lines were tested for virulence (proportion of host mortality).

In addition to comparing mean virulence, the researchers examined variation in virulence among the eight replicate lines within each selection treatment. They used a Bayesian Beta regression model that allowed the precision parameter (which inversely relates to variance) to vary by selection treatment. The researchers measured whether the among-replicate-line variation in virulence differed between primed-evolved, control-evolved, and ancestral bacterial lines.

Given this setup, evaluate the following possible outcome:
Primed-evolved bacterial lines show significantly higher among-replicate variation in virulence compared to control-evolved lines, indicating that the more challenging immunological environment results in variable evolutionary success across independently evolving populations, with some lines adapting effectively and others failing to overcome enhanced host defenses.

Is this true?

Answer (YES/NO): YES